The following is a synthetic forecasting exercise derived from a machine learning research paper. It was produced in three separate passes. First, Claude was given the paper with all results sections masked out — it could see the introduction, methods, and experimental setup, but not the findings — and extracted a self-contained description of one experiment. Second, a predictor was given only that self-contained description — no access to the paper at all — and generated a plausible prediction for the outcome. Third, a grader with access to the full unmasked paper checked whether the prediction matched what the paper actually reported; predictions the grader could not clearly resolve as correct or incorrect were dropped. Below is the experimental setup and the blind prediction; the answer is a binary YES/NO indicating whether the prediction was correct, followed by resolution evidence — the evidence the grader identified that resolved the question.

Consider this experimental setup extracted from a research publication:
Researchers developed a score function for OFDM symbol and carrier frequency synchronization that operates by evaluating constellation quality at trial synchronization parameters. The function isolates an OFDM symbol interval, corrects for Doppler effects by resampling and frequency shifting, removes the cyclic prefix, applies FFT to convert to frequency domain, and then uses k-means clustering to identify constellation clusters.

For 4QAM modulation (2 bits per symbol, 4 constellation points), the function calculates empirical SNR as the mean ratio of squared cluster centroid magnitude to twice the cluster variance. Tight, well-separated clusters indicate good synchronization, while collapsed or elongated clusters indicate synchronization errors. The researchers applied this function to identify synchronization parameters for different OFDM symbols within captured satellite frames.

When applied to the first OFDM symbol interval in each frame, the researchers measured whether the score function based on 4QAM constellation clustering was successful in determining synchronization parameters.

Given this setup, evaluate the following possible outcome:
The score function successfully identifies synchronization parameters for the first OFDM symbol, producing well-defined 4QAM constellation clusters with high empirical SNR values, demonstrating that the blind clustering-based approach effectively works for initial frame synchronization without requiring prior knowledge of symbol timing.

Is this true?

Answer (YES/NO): NO